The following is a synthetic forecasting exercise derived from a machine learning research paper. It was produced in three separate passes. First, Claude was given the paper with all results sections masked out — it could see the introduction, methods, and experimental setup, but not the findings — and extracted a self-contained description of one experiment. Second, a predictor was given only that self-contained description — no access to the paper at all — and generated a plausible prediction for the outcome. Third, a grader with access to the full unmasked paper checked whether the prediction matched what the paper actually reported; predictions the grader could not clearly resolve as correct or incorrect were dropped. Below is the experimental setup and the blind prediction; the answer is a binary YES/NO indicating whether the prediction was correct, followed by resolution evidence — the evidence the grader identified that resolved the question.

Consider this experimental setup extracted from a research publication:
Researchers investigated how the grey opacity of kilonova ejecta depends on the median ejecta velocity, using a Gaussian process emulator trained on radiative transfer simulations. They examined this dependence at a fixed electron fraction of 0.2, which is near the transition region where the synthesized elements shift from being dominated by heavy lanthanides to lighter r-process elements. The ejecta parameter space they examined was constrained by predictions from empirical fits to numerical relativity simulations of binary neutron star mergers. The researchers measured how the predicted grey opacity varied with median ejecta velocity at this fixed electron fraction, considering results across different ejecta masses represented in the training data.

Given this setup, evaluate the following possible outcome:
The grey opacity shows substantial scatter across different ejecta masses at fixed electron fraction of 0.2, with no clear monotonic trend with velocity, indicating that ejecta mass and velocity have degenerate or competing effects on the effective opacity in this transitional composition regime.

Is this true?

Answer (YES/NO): NO